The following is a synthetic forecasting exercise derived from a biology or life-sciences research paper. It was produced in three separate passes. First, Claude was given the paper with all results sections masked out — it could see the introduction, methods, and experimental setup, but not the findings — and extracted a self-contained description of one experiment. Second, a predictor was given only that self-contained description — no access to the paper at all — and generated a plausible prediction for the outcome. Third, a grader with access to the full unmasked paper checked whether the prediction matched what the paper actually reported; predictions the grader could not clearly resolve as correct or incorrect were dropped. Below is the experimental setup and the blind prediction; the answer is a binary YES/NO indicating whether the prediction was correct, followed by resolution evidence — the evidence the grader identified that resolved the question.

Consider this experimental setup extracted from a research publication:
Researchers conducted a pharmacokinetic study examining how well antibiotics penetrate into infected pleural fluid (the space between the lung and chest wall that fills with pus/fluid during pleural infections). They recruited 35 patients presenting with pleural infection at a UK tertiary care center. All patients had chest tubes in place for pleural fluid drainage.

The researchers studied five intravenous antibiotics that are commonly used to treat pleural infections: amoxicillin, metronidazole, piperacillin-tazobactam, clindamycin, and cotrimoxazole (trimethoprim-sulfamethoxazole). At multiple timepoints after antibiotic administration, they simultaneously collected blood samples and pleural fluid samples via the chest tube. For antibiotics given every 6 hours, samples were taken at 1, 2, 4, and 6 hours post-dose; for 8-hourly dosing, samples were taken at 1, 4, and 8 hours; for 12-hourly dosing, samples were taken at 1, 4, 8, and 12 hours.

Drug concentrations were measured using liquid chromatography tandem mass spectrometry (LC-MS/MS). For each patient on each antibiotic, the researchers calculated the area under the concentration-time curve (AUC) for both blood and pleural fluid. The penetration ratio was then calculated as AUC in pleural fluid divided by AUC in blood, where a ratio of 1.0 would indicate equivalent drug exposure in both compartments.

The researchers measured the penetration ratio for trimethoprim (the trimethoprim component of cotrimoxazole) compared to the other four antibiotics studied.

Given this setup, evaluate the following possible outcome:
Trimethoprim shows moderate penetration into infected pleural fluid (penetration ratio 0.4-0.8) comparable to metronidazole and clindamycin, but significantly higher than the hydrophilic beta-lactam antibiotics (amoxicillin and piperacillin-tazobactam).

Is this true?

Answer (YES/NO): NO